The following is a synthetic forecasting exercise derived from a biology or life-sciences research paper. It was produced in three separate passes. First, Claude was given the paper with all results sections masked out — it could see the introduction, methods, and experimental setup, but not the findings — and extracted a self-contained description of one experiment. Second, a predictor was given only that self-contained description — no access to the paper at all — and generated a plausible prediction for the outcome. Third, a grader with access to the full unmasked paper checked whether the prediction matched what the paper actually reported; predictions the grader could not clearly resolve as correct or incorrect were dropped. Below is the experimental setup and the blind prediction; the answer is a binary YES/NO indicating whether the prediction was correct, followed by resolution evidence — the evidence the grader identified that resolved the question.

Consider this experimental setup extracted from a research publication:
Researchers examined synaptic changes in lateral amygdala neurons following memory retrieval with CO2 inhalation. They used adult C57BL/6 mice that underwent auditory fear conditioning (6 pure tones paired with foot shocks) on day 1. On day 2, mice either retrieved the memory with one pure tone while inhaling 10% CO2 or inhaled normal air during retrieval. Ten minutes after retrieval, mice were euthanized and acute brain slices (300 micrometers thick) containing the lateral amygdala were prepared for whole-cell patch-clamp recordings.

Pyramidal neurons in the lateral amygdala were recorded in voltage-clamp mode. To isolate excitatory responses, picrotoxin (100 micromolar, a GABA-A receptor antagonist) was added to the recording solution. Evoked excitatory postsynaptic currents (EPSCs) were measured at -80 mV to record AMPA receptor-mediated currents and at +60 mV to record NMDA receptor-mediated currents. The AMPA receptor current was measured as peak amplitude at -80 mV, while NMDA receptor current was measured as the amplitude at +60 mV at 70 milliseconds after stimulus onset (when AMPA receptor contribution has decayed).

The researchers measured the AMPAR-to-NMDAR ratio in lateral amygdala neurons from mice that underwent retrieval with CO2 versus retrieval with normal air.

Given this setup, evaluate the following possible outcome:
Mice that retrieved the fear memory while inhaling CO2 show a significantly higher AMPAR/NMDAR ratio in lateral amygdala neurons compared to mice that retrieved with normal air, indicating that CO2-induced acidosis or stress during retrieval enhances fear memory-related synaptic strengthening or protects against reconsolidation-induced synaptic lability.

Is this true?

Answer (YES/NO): NO